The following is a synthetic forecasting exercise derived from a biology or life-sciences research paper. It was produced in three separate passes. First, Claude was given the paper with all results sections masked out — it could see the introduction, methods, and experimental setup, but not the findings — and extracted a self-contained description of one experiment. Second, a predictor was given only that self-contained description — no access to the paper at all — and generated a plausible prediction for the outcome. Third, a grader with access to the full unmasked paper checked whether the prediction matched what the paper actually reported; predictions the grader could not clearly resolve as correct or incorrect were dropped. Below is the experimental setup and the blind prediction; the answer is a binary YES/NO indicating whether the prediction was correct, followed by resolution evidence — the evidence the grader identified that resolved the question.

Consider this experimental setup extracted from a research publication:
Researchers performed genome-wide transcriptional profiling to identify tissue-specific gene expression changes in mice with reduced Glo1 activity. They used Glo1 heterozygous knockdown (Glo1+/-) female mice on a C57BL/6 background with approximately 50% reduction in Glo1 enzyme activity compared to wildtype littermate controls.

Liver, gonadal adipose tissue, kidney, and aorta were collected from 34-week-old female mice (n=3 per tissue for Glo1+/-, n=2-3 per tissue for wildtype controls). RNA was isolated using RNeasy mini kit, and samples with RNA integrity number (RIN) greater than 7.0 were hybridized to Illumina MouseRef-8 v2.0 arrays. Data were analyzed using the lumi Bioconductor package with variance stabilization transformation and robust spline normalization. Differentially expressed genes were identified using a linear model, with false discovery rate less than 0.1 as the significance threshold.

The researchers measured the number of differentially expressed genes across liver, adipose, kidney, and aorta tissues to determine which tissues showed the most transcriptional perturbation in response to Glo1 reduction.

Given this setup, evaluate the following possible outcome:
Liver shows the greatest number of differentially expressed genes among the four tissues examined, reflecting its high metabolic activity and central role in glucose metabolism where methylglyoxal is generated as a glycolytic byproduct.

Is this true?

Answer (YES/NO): YES